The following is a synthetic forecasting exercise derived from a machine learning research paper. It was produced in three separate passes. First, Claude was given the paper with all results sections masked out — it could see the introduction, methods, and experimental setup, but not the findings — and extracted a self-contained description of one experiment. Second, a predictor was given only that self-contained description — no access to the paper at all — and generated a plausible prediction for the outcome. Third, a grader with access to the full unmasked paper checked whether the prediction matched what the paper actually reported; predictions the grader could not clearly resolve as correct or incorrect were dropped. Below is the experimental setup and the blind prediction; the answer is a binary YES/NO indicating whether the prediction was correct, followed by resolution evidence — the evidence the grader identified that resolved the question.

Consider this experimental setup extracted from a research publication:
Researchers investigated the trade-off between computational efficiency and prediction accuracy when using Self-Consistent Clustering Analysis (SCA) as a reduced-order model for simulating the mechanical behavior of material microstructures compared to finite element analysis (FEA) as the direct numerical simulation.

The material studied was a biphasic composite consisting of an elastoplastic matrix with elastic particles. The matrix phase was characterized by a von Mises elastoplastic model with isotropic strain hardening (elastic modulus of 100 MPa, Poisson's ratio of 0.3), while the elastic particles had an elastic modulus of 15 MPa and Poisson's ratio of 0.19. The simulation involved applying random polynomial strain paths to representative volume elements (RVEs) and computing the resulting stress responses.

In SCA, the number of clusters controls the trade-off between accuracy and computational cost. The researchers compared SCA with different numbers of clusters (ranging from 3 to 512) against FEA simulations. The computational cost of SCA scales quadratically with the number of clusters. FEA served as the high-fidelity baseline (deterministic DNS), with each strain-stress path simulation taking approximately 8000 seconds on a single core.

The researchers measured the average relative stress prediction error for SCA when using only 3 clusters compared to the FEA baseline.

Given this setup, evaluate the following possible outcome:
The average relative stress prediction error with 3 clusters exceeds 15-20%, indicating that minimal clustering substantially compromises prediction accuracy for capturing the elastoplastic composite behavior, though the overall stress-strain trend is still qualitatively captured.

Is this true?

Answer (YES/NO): NO